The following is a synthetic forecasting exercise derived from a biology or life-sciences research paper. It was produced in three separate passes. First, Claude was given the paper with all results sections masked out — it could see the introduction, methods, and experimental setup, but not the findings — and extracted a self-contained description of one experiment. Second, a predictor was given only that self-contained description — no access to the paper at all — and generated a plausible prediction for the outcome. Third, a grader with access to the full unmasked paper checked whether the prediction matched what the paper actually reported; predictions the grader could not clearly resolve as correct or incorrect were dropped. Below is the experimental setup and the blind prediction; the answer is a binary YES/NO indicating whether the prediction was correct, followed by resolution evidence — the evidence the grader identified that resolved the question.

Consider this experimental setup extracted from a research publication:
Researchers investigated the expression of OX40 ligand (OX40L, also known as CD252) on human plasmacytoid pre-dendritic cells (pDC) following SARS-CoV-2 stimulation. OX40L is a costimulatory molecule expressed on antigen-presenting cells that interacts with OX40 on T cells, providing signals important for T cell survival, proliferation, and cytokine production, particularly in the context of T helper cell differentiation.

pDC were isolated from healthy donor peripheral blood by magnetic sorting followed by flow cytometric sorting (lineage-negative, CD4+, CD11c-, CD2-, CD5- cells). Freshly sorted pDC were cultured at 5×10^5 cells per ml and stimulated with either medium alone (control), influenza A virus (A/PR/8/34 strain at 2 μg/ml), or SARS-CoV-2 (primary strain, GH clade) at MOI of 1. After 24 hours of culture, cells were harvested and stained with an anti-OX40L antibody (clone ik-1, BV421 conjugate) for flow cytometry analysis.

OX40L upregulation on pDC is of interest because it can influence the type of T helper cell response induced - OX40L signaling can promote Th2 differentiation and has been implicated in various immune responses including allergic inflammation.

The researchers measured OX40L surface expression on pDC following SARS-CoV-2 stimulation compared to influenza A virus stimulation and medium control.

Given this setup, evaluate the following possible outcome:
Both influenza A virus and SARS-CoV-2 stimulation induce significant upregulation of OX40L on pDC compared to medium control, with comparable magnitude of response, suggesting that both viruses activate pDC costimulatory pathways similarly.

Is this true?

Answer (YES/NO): YES